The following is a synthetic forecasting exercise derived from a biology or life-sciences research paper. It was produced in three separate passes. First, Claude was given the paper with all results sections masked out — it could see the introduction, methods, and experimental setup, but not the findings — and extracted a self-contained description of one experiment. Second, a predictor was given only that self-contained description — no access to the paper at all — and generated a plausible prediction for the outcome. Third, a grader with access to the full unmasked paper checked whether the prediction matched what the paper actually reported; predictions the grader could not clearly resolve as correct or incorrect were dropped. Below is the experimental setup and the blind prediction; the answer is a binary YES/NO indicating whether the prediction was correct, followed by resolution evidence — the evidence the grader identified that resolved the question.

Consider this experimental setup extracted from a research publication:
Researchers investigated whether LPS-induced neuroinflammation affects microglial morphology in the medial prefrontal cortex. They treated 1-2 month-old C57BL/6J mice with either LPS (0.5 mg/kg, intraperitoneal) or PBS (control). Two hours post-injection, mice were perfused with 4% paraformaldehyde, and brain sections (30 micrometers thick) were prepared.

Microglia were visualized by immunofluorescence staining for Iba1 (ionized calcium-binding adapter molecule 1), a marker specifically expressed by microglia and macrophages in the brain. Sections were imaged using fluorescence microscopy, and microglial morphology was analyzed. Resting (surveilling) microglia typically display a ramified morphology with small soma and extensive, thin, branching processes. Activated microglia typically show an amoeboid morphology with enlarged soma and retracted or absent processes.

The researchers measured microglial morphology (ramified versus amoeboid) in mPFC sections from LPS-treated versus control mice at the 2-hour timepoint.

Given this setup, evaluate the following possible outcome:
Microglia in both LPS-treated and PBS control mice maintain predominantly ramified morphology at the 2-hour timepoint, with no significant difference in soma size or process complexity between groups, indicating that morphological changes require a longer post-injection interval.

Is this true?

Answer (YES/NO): NO